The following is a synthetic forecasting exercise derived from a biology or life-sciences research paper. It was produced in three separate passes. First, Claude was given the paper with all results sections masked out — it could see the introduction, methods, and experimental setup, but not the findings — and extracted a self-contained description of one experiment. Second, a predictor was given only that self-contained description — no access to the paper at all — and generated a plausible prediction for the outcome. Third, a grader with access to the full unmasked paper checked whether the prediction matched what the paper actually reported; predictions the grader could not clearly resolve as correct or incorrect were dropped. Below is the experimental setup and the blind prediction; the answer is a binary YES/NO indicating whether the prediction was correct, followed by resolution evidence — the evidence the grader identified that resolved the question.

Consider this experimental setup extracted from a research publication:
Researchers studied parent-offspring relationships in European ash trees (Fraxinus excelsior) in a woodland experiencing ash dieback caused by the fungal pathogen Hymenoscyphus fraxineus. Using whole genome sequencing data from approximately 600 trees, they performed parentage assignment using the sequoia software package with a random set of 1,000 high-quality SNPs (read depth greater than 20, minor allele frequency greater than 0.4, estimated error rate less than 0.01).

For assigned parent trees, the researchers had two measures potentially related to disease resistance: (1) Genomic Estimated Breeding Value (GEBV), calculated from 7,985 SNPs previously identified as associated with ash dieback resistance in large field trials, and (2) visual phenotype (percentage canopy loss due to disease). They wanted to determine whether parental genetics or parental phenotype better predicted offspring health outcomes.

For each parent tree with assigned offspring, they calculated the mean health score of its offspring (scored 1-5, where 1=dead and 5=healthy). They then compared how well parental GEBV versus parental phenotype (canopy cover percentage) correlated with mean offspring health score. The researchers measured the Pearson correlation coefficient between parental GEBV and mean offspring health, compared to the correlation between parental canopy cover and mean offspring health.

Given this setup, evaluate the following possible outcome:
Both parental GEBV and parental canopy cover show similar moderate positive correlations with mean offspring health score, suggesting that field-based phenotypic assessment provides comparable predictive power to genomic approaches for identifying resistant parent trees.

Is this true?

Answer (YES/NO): NO